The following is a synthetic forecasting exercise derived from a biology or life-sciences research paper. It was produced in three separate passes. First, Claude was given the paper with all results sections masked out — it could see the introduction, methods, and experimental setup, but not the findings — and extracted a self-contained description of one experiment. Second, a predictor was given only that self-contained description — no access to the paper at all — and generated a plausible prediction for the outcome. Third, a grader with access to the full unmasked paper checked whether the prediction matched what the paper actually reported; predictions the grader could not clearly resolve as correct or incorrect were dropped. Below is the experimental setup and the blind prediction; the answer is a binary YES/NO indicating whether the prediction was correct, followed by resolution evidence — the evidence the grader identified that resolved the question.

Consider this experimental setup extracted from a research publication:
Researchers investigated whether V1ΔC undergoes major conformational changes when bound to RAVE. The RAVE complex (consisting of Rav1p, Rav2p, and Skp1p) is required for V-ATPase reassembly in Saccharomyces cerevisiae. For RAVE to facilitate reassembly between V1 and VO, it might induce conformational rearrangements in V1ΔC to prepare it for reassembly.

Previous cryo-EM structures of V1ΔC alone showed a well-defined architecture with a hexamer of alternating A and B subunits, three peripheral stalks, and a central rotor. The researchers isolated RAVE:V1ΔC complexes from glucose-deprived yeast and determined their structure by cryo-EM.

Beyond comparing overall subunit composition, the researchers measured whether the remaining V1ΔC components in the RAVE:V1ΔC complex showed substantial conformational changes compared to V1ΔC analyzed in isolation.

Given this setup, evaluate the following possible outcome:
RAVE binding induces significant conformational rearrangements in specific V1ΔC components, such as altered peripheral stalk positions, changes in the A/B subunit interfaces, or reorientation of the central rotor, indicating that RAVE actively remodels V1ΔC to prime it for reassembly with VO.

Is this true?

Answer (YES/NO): NO